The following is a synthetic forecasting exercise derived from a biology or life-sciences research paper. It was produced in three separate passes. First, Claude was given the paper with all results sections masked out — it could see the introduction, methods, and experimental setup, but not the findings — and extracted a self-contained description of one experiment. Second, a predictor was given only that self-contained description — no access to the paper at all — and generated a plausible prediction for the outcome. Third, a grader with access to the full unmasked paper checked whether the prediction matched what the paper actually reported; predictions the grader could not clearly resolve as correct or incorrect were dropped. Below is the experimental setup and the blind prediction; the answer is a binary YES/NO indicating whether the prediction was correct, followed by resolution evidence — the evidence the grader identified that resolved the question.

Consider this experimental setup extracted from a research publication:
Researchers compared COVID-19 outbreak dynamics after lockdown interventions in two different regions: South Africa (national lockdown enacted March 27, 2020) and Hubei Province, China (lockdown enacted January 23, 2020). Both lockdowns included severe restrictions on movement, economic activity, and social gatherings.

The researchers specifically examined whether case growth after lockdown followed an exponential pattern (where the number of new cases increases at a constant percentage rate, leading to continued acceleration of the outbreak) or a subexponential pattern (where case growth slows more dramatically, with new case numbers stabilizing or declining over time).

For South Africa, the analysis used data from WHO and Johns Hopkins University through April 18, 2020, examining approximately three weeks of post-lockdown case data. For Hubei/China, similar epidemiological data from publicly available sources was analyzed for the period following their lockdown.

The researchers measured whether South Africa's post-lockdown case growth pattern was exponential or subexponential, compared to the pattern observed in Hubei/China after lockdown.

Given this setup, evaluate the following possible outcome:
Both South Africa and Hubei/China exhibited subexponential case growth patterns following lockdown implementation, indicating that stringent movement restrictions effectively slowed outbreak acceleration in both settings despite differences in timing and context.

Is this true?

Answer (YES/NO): NO